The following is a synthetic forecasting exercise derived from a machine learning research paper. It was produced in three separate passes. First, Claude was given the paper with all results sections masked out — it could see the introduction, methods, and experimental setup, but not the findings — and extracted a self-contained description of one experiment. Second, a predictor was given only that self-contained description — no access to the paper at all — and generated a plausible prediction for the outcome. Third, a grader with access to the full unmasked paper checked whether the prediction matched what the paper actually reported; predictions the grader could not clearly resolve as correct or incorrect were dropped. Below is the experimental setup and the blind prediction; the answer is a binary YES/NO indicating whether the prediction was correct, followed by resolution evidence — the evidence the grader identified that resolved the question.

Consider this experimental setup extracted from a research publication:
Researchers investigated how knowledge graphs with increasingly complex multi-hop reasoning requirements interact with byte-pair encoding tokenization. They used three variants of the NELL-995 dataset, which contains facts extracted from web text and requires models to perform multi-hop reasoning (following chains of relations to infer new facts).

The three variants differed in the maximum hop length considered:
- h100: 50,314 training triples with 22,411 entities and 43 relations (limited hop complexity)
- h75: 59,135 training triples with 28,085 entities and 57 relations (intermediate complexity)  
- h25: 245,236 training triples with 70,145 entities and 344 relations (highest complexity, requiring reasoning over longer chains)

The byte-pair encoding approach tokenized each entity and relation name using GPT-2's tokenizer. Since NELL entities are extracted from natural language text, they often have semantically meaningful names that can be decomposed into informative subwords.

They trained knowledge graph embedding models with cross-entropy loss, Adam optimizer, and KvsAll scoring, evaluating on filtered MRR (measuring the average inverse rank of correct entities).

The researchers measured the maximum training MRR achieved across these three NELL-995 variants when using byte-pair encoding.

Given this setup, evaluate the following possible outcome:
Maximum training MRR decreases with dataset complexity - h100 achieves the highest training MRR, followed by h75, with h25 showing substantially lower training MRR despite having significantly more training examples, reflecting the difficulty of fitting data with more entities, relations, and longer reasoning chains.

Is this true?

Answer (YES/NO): YES